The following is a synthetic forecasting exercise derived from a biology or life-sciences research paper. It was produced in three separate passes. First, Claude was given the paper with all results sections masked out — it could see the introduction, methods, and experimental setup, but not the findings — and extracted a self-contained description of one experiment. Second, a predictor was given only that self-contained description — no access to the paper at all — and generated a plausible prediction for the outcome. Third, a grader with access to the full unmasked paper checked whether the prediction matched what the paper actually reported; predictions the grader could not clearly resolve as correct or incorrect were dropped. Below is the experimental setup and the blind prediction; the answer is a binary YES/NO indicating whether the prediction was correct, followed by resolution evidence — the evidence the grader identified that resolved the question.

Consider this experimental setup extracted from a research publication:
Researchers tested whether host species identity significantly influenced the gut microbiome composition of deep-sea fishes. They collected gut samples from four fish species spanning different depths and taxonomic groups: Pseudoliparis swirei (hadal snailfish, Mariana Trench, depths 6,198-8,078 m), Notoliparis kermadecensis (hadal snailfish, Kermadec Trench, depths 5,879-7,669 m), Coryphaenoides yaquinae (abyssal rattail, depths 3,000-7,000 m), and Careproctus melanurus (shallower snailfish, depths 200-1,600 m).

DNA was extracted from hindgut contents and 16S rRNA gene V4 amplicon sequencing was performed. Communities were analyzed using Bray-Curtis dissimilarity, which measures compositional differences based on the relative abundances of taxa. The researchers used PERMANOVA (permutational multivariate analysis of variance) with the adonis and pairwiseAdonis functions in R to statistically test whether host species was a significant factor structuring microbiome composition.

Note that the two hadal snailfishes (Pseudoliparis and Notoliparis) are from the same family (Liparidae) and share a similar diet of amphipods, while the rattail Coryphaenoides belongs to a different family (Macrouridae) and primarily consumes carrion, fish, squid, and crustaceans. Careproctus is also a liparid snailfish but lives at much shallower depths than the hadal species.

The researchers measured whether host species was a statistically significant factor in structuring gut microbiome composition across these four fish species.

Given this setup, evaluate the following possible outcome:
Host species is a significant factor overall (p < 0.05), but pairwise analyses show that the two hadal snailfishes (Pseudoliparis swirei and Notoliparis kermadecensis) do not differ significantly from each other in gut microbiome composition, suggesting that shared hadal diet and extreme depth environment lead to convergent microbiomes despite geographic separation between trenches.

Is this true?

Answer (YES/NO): NO